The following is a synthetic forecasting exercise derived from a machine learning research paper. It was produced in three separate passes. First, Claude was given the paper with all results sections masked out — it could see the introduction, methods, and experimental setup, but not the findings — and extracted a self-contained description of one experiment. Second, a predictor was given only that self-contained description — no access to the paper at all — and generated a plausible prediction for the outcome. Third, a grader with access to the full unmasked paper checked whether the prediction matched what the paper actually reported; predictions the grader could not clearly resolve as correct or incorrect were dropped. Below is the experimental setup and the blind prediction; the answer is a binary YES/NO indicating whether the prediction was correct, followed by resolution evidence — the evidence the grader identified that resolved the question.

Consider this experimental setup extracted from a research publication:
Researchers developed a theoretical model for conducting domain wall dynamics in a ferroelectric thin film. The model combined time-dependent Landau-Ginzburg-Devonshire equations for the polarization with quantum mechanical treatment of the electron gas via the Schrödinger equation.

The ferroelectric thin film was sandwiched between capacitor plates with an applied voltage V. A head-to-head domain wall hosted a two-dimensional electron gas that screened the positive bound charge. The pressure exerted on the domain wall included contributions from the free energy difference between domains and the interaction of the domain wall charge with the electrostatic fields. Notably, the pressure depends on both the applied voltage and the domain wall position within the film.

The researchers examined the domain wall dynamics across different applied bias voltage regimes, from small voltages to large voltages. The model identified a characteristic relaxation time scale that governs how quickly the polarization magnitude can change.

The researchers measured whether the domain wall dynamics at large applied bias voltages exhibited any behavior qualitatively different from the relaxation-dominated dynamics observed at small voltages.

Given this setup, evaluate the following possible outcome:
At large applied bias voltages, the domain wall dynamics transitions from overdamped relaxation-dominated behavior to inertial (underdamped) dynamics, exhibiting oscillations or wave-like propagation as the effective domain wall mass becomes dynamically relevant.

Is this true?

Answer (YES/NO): NO